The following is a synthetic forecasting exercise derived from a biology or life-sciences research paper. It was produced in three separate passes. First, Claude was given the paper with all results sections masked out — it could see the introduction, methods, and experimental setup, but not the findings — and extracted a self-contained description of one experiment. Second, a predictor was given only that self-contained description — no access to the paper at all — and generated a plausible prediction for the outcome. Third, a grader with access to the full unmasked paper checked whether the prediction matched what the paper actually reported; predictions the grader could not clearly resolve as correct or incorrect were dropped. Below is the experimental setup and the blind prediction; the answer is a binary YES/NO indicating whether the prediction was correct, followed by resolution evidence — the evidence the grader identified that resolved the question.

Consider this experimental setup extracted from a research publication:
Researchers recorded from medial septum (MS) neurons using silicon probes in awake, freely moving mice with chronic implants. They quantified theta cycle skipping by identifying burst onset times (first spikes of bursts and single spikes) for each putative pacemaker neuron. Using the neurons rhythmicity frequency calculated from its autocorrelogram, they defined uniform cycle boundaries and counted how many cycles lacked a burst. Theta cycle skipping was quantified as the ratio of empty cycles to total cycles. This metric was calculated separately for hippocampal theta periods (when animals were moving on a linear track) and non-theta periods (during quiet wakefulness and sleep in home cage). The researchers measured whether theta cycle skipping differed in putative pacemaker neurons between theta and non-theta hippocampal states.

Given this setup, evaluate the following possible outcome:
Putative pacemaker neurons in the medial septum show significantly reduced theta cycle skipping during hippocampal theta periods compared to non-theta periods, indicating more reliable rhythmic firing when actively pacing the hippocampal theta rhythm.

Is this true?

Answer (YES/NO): YES